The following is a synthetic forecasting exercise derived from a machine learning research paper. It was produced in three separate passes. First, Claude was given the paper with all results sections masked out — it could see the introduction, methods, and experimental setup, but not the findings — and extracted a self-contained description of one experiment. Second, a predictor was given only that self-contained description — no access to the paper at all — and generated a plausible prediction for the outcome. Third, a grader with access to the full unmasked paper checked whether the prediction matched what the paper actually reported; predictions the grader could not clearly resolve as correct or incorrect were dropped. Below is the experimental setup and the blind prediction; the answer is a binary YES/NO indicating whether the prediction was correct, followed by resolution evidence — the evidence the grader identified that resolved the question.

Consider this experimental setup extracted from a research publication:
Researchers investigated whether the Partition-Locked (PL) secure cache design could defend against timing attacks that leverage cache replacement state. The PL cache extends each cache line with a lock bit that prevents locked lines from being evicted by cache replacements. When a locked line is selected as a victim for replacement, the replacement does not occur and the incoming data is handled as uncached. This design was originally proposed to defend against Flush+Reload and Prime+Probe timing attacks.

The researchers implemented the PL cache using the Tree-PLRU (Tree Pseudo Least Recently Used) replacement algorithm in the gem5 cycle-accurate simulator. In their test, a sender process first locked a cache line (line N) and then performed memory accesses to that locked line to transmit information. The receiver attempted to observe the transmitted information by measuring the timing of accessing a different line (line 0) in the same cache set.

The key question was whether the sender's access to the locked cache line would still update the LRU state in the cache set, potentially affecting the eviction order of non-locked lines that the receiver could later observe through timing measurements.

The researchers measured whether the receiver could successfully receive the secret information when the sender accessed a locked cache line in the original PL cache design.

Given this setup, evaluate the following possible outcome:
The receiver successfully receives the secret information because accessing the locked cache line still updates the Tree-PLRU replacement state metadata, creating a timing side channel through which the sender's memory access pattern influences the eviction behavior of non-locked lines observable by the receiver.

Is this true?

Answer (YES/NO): YES